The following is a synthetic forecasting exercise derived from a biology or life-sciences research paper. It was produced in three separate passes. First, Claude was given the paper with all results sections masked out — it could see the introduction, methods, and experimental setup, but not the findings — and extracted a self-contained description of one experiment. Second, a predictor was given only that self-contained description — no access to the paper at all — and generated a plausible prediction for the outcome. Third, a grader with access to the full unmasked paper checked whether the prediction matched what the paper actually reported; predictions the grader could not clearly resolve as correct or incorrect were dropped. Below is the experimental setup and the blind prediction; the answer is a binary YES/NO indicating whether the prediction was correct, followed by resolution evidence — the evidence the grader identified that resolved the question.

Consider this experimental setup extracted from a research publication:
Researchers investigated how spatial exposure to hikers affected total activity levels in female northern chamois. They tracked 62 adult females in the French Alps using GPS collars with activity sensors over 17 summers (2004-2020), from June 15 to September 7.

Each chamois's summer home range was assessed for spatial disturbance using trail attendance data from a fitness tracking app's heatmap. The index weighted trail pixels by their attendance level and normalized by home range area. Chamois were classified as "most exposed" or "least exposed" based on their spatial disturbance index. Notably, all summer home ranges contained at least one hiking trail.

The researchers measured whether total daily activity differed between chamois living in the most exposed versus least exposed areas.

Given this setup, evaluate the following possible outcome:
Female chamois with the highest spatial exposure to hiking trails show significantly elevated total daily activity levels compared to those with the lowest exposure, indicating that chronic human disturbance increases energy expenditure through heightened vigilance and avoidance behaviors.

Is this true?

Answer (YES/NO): NO